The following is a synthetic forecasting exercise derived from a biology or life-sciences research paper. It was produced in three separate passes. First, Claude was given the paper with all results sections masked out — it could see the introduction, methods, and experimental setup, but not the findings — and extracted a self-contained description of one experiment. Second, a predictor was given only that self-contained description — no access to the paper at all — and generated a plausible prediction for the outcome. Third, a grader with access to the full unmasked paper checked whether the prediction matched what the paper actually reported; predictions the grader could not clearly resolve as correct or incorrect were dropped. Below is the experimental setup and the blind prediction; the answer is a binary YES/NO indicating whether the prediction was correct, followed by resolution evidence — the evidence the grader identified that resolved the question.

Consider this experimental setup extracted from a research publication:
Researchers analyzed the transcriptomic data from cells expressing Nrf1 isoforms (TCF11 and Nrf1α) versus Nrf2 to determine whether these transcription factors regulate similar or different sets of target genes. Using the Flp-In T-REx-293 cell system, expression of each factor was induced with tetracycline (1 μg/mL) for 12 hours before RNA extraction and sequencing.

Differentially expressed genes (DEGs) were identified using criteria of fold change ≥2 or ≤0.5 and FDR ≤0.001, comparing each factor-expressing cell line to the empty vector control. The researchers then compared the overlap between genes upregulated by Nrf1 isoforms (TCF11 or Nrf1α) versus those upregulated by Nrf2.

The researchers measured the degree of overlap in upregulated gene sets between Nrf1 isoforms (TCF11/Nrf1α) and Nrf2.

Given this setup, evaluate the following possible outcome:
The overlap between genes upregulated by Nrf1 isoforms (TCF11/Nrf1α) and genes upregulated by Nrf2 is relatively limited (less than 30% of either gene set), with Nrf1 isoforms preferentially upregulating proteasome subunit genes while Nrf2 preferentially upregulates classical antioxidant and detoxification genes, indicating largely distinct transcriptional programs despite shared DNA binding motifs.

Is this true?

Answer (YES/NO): NO